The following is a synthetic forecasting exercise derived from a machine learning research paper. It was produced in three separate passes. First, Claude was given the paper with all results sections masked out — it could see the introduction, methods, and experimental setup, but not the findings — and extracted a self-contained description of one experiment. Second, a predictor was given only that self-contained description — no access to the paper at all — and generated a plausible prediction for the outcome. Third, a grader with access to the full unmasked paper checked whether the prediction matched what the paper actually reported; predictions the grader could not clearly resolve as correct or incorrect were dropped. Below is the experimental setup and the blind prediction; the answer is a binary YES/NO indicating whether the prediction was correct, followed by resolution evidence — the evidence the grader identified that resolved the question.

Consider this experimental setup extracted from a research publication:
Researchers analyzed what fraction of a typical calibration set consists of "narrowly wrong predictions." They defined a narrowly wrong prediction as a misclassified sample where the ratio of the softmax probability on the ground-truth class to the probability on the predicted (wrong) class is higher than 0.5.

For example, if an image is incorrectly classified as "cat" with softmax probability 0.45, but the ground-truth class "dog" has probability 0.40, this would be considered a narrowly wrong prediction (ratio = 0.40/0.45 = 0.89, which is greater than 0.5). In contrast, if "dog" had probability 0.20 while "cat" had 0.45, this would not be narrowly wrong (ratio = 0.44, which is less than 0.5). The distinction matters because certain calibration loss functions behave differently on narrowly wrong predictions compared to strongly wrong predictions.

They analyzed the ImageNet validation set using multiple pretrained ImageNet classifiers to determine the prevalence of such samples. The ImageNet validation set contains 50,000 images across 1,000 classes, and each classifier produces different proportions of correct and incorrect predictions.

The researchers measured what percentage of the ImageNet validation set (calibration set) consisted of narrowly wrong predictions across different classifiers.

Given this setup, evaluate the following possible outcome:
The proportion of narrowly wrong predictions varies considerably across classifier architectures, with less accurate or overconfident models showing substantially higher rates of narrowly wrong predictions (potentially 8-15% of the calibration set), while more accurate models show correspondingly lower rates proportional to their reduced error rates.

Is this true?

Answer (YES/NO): NO